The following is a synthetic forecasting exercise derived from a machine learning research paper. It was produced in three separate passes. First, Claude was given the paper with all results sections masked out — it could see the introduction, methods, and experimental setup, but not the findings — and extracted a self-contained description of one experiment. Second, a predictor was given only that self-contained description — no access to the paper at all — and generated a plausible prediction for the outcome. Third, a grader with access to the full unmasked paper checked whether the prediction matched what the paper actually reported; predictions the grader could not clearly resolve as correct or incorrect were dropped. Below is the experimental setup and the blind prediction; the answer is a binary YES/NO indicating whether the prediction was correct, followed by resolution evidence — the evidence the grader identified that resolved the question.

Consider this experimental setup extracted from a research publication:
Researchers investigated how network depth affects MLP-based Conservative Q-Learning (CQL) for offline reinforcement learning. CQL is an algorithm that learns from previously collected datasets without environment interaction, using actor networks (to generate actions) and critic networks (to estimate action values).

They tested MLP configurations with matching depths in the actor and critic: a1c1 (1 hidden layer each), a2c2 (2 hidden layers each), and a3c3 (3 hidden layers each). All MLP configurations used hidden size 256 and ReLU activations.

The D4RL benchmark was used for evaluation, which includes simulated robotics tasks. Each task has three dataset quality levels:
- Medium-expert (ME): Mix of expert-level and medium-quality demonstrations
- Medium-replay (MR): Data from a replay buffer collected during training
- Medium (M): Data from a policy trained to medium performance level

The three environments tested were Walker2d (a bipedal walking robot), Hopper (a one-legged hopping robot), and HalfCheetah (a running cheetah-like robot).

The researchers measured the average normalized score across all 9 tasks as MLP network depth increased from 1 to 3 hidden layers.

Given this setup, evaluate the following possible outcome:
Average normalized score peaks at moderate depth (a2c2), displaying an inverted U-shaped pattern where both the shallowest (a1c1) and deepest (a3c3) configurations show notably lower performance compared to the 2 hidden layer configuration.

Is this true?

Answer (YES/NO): NO